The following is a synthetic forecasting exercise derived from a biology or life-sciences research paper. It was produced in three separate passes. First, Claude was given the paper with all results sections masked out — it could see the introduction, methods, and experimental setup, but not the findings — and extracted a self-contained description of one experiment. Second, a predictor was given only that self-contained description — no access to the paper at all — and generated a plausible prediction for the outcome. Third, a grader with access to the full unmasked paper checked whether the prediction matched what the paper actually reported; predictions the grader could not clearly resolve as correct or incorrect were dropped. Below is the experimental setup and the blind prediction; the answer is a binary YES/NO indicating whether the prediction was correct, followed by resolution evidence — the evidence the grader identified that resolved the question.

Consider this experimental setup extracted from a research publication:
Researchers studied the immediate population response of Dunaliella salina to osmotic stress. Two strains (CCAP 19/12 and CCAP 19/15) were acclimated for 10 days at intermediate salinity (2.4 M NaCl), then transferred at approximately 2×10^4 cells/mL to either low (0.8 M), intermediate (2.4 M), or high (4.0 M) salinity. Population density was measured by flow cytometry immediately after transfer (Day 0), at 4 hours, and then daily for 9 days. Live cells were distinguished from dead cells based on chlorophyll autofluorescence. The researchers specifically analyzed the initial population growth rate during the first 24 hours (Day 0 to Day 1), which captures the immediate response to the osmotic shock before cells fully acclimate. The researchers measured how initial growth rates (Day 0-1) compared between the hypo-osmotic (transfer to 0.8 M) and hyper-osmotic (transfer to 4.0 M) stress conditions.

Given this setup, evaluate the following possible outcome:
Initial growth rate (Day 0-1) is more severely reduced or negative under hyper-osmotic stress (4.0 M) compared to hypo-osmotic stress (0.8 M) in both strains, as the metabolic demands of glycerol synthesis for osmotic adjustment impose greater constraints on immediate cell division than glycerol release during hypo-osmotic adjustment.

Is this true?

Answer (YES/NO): YES